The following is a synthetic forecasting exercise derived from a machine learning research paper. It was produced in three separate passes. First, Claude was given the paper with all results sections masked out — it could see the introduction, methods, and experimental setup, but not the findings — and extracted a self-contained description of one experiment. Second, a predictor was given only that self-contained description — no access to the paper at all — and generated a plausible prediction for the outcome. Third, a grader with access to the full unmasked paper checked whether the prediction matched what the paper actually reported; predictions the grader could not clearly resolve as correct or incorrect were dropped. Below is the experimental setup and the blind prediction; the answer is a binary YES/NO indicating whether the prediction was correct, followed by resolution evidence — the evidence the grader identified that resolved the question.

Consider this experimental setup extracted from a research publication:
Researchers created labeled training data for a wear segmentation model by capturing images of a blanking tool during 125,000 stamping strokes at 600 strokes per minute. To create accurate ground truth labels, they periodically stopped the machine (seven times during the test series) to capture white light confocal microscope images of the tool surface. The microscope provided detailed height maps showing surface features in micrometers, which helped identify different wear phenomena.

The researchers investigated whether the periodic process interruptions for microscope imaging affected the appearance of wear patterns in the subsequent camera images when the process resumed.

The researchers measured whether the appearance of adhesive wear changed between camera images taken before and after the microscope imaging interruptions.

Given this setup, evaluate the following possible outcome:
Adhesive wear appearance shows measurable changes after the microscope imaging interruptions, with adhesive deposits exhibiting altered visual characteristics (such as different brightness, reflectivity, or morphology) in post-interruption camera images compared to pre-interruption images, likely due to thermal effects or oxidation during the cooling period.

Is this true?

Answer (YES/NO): NO